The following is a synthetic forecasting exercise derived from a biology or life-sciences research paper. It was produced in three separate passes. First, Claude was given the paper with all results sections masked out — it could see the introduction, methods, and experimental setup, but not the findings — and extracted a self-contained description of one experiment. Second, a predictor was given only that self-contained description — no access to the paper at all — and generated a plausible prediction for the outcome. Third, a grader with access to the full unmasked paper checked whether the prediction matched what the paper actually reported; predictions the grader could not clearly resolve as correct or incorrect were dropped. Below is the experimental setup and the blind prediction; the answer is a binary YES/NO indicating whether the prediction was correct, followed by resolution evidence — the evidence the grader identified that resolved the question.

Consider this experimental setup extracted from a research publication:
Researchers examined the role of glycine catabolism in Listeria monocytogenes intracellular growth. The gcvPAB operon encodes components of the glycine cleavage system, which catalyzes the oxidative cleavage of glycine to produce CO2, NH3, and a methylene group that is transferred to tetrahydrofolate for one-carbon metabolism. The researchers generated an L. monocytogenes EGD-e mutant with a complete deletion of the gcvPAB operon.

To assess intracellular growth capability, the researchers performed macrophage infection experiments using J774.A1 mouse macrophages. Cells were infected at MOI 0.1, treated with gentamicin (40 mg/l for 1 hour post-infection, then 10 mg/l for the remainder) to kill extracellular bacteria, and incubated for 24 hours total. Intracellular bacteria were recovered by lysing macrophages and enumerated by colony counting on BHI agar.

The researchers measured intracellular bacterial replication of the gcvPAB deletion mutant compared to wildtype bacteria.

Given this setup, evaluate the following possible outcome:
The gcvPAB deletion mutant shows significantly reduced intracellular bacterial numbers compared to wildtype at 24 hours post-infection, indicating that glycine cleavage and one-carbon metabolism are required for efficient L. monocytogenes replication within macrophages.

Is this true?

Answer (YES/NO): YES